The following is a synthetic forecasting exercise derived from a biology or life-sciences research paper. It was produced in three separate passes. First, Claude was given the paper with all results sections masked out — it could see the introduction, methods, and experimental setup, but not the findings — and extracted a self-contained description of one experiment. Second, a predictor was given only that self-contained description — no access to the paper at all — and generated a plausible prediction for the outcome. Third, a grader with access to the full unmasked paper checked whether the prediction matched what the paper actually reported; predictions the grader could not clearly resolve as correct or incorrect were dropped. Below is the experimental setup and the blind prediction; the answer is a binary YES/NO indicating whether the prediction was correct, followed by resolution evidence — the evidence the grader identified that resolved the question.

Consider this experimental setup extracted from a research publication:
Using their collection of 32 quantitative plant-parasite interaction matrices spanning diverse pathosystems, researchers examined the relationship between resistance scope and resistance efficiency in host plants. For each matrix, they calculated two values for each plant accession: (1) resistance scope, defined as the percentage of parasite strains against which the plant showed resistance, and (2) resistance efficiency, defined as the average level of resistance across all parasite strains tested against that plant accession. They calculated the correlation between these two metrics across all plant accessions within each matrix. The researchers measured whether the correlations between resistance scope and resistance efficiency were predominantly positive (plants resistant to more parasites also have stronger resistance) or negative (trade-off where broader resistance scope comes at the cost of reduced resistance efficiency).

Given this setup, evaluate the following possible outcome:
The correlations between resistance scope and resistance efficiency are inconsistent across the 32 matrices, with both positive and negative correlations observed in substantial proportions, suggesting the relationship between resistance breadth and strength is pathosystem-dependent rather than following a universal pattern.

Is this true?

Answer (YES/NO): NO